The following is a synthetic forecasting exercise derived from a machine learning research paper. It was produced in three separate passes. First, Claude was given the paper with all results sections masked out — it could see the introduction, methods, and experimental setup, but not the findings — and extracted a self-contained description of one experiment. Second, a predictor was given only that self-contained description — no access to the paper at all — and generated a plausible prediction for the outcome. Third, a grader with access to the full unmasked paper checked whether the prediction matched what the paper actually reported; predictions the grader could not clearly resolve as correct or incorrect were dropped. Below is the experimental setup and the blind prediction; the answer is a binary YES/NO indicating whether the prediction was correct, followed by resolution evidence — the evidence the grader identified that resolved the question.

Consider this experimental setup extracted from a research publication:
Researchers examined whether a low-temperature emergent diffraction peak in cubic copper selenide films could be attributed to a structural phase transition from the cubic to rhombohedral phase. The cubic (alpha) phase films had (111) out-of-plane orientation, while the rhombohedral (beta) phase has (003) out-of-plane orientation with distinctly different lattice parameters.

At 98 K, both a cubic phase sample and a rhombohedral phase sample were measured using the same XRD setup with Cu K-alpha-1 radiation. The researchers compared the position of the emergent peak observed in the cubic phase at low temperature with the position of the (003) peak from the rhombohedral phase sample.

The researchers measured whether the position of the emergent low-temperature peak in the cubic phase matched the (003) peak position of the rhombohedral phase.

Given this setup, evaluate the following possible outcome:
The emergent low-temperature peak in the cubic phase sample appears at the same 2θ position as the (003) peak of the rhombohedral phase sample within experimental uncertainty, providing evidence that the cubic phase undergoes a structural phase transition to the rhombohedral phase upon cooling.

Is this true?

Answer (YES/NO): NO